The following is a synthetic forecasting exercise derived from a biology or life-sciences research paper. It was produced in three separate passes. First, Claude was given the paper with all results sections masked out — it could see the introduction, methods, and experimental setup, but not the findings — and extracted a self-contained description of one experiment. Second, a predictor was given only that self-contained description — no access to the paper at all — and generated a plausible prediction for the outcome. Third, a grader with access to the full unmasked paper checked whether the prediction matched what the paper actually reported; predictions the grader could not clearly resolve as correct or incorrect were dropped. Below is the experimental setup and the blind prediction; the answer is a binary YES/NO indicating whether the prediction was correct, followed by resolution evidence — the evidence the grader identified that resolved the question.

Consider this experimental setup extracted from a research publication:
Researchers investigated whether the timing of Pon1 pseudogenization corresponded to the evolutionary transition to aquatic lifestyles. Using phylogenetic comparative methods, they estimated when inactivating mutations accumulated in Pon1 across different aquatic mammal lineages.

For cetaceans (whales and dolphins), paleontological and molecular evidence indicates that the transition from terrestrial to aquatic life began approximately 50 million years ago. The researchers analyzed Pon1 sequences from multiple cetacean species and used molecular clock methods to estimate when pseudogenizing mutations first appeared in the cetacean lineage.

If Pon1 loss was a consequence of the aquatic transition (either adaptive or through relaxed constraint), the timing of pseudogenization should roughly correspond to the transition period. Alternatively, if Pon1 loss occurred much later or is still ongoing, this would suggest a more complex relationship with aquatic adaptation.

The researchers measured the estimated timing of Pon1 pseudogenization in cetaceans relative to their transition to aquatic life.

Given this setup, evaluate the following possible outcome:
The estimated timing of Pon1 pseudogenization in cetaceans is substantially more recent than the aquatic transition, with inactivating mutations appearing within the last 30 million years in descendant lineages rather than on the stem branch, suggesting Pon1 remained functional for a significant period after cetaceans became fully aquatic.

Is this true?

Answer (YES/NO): NO